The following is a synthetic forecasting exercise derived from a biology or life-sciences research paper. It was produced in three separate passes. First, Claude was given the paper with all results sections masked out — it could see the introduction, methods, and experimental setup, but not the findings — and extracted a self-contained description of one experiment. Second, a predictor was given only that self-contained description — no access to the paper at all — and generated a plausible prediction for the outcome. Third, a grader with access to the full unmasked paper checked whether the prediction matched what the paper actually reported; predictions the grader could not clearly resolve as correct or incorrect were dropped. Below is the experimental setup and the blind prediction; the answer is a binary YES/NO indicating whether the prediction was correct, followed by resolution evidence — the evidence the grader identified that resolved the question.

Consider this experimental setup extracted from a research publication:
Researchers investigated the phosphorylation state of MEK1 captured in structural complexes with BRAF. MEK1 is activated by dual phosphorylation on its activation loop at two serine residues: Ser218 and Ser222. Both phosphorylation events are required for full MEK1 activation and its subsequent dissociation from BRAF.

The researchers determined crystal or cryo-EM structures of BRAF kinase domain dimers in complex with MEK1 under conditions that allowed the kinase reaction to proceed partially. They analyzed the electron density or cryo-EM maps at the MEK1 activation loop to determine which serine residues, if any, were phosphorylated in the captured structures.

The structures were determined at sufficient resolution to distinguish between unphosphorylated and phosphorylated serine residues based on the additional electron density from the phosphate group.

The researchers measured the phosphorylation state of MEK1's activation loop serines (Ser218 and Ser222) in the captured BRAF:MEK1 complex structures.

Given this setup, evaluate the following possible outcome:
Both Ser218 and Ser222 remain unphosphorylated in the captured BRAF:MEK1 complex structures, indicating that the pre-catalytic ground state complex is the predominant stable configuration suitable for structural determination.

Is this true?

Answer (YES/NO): NO